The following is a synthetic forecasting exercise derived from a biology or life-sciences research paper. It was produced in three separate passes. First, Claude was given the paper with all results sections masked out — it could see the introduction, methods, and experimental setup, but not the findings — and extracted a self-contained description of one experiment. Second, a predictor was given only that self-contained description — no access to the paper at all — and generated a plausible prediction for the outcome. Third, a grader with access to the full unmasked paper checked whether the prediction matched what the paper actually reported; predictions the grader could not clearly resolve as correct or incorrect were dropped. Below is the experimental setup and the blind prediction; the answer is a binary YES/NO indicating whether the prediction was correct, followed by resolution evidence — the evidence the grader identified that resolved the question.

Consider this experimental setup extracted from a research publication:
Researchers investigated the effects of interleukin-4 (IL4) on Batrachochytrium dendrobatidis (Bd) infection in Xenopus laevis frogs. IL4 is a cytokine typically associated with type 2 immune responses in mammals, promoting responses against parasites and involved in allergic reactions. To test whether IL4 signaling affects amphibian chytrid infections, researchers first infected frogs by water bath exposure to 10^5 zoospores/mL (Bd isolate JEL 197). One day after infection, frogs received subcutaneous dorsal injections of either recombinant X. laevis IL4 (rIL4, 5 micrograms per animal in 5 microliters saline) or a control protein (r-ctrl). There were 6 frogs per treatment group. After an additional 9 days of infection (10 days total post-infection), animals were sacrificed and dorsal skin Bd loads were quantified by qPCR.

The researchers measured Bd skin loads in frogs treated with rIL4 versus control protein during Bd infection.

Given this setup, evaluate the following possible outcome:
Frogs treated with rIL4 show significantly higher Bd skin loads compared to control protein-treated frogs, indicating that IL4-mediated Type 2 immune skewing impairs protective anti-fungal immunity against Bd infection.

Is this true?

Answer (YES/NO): NO